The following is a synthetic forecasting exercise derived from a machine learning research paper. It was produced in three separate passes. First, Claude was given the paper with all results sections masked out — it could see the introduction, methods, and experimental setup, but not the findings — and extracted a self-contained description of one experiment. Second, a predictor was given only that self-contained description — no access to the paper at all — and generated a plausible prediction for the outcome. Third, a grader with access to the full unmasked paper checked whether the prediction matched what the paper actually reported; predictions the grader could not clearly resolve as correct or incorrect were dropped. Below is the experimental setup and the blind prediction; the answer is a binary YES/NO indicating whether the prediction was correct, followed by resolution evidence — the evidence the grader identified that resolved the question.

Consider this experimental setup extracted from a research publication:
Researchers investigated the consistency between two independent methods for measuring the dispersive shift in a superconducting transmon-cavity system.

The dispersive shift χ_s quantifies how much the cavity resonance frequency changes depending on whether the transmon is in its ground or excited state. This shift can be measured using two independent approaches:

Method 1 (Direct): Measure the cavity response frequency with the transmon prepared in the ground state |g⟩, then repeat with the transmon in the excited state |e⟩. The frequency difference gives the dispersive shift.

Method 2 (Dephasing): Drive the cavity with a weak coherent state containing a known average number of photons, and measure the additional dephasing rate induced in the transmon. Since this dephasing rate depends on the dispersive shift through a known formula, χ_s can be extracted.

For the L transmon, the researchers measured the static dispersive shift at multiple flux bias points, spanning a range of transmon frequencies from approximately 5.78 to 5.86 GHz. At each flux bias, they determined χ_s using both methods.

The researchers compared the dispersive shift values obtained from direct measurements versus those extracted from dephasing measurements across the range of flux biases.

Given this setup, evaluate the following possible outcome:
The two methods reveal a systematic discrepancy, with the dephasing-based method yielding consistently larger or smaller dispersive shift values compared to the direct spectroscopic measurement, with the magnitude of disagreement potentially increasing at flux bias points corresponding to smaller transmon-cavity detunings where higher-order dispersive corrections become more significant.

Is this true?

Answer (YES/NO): NO